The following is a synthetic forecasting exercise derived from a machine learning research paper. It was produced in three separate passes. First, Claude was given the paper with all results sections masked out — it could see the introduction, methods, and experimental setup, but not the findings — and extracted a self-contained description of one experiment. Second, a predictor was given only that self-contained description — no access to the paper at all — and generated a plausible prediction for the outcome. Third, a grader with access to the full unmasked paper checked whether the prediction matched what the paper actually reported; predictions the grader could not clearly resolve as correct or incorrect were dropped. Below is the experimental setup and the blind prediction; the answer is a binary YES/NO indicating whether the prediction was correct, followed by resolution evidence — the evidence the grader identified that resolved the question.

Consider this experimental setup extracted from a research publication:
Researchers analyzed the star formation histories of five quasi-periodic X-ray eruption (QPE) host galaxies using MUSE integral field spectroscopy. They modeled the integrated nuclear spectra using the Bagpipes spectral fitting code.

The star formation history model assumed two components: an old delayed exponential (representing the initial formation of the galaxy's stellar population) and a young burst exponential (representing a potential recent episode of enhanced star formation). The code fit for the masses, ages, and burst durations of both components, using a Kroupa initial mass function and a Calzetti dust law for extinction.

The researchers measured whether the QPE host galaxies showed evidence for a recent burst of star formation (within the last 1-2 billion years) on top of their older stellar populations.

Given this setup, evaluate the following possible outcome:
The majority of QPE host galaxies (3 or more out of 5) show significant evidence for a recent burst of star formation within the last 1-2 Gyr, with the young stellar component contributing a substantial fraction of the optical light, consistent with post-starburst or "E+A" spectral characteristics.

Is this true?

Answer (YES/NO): NO